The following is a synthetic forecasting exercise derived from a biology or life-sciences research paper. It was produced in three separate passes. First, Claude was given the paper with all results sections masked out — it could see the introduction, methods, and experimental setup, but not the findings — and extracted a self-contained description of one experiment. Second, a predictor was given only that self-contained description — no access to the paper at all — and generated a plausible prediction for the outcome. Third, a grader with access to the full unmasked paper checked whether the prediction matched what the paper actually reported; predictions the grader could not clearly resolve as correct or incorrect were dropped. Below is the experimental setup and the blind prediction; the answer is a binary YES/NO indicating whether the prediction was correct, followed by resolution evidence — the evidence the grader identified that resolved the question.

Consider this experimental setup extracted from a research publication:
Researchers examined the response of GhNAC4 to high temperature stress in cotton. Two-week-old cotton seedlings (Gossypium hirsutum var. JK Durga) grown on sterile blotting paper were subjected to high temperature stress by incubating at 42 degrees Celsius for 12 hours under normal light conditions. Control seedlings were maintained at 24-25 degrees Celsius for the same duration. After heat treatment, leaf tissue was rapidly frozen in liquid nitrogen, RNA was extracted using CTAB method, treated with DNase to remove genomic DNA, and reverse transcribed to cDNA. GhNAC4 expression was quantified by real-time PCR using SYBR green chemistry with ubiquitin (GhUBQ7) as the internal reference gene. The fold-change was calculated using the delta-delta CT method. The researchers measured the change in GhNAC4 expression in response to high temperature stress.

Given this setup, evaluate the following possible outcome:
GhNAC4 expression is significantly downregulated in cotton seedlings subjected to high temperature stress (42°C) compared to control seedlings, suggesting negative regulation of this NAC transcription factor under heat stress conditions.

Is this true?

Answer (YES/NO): NO